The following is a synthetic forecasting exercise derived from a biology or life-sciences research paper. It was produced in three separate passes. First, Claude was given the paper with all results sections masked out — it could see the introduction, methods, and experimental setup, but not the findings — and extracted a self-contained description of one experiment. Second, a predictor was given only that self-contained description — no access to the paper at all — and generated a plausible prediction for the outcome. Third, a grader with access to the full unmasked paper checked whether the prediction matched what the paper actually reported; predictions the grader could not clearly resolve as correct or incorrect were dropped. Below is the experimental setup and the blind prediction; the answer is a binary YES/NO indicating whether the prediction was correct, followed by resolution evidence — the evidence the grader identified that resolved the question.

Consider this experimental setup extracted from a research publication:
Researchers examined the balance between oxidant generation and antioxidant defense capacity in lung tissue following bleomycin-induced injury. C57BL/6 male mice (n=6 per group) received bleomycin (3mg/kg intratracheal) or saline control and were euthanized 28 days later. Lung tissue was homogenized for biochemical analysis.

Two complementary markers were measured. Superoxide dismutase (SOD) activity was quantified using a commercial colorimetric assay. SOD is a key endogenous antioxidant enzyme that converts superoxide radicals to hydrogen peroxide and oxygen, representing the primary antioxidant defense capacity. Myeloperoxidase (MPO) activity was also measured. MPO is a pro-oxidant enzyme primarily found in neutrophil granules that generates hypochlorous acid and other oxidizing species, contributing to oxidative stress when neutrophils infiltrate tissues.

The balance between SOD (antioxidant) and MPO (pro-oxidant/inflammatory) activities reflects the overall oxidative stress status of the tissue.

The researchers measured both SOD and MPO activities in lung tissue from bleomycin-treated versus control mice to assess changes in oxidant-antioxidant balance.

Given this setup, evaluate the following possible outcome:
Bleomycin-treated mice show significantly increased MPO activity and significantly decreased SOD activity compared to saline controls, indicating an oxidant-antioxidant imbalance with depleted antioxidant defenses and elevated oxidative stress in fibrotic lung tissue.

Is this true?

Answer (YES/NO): YES